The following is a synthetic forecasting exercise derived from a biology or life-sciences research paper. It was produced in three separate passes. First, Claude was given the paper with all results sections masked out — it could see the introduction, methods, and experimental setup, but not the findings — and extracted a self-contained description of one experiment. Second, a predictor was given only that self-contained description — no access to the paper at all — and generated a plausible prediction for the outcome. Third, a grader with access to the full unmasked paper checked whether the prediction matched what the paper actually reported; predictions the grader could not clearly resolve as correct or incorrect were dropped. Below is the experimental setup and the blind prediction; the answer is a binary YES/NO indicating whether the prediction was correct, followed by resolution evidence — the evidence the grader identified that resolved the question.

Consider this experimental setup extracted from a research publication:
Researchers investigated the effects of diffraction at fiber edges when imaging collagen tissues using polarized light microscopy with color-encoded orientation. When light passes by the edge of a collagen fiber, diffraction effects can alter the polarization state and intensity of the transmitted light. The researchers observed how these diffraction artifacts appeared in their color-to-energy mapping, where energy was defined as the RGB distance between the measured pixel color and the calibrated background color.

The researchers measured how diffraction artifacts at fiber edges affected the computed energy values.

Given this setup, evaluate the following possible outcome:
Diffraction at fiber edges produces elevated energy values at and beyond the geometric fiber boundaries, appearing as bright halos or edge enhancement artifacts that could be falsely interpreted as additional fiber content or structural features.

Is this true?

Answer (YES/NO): NO